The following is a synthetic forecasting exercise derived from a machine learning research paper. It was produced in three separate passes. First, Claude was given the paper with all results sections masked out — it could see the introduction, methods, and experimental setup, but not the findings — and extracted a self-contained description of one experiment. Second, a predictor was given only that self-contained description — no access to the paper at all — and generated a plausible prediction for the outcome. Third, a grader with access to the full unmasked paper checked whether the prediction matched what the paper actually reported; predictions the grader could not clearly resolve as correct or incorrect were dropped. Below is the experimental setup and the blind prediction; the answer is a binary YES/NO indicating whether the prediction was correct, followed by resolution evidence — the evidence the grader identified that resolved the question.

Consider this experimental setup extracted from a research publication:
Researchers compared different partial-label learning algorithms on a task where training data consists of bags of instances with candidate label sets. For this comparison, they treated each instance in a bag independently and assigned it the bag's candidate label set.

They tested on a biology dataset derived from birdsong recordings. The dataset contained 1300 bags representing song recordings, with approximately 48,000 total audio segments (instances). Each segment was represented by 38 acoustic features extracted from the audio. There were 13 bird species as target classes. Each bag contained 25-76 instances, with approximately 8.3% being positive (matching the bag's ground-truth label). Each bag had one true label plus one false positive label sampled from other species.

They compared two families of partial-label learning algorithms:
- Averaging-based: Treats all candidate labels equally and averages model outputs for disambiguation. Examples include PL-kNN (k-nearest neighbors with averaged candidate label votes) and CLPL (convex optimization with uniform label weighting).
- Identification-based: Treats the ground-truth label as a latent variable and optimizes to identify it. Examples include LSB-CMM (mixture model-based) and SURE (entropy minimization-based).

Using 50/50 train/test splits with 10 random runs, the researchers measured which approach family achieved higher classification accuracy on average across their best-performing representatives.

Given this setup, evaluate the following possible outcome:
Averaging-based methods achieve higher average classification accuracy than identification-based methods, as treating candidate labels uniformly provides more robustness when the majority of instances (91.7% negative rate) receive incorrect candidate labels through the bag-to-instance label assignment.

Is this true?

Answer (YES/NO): NO